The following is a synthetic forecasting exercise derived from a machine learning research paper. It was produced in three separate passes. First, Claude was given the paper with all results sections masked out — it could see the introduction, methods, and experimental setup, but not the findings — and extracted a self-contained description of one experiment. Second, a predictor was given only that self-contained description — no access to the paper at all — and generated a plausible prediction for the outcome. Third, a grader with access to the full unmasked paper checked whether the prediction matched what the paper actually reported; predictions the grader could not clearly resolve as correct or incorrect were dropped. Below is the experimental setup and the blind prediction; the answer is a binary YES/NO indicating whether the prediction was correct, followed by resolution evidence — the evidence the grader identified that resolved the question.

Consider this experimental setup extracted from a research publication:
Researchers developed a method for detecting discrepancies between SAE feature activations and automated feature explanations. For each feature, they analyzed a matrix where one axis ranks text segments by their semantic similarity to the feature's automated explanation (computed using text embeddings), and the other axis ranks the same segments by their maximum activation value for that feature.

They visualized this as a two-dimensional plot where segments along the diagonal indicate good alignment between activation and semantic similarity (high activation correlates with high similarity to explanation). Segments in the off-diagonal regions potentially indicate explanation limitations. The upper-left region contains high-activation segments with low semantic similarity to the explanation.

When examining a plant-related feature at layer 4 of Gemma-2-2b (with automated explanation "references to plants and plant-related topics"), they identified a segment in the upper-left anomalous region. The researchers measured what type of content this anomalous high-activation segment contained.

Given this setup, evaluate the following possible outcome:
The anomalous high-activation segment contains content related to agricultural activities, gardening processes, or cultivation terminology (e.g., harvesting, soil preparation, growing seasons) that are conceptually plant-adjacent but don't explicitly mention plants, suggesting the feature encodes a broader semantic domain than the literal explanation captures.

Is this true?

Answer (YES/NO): NO